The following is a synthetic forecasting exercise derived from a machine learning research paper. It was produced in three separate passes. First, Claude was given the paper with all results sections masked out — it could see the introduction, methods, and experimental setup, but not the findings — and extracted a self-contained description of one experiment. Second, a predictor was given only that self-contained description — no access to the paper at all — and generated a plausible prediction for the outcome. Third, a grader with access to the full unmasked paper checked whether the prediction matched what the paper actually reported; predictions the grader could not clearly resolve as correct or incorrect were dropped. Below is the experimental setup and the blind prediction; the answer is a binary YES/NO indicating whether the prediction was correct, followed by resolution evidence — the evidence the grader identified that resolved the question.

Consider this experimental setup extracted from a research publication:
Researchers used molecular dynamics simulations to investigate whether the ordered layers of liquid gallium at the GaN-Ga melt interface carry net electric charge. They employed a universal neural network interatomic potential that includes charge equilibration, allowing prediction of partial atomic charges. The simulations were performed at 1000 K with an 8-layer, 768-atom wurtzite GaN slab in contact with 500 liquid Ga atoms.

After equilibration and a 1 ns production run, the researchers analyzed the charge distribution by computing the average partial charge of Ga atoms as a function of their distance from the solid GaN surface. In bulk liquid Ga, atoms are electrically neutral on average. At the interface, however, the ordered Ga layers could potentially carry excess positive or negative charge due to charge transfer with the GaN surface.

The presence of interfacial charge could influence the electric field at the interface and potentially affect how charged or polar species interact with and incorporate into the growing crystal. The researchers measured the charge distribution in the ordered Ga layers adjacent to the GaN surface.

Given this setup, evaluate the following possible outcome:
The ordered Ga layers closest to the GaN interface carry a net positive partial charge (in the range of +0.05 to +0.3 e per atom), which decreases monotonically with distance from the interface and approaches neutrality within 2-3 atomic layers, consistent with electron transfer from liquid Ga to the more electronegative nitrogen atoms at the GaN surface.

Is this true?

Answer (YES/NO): NO